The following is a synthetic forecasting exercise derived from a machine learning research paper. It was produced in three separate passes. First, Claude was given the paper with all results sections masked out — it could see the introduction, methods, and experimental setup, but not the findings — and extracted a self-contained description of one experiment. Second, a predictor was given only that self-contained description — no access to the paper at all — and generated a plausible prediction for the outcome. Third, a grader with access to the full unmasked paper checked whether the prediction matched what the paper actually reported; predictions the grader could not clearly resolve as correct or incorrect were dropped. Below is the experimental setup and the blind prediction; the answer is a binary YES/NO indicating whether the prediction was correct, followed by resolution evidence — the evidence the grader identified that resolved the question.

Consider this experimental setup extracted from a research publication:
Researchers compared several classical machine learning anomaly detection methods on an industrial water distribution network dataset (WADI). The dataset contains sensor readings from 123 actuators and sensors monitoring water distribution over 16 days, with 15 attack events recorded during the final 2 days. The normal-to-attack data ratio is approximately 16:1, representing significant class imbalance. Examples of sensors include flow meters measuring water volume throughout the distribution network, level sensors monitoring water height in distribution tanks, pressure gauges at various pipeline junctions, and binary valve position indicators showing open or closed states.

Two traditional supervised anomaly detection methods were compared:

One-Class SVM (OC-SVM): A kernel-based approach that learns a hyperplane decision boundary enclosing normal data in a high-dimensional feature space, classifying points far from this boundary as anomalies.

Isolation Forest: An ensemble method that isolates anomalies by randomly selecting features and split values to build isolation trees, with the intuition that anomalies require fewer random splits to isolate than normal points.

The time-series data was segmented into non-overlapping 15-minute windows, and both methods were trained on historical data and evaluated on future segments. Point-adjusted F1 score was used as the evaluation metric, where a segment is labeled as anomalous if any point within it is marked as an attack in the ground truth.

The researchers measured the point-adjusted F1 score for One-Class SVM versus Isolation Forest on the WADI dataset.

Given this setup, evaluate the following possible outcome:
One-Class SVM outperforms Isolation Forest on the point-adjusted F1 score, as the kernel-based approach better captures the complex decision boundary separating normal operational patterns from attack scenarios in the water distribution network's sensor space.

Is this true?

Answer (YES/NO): NO